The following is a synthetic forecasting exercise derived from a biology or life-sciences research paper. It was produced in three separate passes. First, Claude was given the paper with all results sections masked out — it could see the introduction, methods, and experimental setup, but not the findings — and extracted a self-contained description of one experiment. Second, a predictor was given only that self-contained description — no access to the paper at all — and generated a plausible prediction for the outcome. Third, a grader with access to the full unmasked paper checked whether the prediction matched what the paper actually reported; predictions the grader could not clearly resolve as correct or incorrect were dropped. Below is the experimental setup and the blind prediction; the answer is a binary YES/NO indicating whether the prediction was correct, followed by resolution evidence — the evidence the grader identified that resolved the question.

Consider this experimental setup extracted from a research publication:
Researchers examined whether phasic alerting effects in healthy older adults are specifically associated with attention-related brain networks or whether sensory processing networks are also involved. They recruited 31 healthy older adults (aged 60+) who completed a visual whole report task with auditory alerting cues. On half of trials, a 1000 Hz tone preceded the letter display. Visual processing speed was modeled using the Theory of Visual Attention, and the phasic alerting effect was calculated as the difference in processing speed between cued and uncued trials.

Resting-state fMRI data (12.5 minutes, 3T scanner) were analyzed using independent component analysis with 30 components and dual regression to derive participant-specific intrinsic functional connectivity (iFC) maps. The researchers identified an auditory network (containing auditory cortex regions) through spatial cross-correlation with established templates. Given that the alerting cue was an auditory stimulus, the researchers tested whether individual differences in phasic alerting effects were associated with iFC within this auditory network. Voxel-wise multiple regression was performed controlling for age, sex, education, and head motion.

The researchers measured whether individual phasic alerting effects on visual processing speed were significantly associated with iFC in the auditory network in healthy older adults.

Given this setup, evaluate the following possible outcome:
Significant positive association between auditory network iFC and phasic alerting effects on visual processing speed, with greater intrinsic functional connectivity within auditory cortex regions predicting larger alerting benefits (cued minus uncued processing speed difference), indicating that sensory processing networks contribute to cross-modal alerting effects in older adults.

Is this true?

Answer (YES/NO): NO